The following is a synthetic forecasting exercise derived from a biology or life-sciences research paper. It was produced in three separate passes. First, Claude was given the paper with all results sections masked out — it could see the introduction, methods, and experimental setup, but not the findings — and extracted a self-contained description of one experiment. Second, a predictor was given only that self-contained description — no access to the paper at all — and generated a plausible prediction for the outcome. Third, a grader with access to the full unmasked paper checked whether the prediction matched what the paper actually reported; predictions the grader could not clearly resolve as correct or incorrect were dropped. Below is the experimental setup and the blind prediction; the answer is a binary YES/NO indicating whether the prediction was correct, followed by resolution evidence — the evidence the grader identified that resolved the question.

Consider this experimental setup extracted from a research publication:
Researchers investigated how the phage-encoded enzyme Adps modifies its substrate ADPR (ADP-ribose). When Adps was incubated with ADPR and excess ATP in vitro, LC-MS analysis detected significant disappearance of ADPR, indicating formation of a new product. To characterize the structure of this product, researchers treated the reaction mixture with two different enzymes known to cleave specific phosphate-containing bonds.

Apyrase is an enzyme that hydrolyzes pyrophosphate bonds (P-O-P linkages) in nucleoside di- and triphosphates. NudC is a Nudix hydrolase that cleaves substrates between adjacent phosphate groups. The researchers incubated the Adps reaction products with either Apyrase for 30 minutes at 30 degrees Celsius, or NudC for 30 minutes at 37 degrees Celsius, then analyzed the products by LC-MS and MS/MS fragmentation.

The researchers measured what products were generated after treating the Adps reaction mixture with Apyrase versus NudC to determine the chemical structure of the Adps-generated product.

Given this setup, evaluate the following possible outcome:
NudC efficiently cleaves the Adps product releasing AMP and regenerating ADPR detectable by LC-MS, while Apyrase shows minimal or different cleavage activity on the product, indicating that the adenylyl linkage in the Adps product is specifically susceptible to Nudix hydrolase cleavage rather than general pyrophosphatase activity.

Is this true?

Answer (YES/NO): NO